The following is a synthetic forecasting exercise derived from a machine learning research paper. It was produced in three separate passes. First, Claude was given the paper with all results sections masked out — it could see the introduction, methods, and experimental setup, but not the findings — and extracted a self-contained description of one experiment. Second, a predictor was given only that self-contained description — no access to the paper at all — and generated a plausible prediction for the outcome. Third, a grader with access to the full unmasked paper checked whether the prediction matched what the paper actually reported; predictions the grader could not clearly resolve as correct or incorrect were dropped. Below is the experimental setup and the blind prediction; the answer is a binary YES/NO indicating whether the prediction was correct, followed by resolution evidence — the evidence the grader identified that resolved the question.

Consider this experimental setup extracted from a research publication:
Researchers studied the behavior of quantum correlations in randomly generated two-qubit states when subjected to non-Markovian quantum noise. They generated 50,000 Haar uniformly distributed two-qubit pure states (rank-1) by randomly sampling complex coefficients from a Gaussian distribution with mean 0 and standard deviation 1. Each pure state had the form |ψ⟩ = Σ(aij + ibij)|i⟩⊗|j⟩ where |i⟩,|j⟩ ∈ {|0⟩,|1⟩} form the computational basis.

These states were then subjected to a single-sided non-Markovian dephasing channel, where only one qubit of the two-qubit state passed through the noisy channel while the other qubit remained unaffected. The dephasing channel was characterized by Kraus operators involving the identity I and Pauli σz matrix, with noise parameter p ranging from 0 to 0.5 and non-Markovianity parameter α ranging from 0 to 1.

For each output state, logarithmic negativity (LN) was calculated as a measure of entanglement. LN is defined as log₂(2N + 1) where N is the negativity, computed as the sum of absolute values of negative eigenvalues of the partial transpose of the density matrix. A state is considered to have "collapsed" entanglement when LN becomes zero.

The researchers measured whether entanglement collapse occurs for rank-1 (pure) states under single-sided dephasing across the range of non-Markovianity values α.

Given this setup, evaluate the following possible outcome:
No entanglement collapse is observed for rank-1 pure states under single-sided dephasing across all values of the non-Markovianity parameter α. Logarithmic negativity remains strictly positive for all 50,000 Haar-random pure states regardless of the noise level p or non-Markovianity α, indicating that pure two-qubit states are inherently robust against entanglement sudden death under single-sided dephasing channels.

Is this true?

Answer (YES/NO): YES